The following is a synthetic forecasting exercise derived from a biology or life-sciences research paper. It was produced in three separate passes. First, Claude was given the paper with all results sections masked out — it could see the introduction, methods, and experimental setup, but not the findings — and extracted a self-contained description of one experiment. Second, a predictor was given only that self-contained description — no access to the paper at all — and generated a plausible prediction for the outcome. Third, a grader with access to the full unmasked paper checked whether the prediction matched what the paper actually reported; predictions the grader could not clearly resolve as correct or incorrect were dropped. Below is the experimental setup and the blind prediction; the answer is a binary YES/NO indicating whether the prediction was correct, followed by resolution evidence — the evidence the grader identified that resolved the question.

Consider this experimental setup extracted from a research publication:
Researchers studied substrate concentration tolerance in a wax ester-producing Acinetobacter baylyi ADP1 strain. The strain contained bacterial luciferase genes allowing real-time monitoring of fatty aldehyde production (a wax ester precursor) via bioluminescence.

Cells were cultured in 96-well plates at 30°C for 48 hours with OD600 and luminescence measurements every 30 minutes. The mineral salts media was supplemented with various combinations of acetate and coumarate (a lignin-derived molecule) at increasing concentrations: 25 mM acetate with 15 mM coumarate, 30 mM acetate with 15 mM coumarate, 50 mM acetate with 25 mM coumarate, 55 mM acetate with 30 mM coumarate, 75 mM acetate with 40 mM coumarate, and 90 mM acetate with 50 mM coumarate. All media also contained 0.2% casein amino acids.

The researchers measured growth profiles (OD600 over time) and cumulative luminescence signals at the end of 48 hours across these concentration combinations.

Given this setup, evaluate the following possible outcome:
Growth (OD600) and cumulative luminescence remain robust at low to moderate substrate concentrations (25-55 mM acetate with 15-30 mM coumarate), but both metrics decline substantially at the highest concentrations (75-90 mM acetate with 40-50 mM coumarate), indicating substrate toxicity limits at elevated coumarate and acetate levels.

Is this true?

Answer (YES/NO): YES